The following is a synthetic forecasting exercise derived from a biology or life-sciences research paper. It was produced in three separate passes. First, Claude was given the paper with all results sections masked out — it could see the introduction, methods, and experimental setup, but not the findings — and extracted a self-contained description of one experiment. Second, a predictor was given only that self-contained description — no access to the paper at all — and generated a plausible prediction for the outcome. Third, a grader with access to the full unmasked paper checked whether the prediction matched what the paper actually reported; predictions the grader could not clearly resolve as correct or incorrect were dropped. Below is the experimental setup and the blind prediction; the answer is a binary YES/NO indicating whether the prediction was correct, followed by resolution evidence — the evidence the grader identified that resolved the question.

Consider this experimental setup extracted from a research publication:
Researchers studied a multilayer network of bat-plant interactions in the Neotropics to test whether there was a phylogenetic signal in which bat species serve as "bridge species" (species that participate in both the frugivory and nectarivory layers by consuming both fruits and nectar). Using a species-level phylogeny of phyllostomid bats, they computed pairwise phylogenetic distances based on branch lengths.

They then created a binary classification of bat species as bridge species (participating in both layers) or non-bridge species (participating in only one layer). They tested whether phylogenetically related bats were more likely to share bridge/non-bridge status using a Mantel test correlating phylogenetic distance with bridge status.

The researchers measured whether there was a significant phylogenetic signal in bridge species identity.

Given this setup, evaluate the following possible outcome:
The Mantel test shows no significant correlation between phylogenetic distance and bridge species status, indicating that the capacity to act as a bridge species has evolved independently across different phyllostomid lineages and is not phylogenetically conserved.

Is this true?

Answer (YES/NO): YES